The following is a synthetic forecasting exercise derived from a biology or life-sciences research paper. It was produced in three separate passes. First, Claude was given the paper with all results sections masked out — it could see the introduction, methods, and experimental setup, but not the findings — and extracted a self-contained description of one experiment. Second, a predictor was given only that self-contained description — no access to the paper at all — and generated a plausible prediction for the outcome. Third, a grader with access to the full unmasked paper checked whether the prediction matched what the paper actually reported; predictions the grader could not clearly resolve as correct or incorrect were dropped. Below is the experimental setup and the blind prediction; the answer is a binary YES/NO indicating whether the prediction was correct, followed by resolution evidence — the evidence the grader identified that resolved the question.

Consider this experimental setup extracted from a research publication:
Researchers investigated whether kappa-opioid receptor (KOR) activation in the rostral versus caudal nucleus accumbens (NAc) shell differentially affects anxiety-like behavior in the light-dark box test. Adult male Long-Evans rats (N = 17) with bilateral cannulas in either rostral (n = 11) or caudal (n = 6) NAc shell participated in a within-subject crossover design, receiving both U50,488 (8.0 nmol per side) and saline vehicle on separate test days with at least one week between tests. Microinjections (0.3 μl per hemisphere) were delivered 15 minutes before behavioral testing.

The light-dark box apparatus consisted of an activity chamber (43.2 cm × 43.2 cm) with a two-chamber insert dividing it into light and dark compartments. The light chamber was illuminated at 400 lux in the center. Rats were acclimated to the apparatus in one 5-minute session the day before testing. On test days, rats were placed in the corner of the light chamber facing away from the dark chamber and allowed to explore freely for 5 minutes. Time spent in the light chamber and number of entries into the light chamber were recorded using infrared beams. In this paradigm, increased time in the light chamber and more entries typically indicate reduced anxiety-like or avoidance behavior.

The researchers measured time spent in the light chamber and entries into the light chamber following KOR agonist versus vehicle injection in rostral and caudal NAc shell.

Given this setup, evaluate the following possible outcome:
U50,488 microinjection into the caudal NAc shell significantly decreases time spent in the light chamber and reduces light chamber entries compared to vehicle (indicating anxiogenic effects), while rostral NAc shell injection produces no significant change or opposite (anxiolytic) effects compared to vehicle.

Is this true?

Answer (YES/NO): NO